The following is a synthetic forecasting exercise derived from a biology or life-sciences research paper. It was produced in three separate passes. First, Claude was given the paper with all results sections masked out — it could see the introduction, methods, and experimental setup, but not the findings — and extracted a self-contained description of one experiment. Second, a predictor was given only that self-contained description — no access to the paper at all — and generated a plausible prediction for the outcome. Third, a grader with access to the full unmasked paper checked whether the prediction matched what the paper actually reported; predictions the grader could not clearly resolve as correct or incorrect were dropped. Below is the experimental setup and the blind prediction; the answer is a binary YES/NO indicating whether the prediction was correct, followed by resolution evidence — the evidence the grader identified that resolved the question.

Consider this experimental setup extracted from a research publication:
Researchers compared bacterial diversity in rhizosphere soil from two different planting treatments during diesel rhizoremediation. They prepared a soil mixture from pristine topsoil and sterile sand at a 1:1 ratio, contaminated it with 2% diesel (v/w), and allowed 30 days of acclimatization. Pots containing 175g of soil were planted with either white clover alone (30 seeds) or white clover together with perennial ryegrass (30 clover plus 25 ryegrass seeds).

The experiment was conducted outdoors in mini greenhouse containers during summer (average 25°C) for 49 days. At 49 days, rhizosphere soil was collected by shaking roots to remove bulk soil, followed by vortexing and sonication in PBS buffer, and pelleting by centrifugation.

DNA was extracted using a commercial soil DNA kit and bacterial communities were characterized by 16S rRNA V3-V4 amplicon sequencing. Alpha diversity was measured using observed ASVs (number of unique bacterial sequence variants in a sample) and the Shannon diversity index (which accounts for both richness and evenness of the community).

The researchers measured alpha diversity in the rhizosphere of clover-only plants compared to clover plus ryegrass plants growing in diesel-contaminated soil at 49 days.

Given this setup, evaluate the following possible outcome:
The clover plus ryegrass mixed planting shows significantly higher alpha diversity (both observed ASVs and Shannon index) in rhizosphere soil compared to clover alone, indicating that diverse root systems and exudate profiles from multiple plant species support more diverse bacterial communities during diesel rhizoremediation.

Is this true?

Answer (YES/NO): YES